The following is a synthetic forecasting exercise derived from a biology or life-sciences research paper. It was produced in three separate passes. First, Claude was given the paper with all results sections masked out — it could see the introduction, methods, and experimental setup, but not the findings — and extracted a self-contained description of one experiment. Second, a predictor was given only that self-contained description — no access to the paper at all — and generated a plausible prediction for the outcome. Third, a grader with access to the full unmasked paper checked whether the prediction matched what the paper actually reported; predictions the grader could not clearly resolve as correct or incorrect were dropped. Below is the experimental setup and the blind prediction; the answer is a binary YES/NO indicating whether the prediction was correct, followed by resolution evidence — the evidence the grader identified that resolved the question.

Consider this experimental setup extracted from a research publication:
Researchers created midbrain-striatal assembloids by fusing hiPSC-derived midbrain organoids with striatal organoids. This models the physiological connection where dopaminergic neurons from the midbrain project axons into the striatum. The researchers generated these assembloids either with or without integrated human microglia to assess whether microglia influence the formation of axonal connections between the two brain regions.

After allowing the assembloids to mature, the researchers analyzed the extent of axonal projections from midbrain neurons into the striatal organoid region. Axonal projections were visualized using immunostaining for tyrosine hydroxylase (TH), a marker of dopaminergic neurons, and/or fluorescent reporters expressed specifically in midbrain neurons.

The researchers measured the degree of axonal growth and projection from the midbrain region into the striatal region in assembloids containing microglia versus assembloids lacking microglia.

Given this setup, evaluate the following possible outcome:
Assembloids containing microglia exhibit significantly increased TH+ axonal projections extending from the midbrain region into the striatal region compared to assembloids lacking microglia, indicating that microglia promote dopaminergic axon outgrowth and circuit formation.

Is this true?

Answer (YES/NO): YES